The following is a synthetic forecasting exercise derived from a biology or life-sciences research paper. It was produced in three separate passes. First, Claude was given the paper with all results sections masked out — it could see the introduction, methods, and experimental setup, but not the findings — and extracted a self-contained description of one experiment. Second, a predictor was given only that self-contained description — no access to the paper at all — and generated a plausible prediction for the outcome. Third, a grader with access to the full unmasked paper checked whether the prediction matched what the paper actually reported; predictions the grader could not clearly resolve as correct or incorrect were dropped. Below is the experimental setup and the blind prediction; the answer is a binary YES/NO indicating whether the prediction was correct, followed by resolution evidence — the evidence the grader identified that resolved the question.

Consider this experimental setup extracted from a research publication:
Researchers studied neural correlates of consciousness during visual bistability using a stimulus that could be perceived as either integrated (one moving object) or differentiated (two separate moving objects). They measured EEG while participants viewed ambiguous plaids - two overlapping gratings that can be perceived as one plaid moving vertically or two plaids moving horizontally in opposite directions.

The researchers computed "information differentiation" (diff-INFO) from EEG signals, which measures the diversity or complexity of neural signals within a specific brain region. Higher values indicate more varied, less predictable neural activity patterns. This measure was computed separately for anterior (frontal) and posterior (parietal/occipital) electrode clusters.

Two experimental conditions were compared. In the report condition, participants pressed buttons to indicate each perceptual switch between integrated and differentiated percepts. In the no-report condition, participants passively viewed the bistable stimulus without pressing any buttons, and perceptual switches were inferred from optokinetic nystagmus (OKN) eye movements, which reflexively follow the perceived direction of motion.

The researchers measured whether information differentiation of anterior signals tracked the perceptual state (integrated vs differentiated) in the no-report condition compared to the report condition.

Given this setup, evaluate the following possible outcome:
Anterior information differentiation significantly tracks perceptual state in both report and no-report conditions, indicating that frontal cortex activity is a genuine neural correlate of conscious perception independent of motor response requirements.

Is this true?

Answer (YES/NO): NO